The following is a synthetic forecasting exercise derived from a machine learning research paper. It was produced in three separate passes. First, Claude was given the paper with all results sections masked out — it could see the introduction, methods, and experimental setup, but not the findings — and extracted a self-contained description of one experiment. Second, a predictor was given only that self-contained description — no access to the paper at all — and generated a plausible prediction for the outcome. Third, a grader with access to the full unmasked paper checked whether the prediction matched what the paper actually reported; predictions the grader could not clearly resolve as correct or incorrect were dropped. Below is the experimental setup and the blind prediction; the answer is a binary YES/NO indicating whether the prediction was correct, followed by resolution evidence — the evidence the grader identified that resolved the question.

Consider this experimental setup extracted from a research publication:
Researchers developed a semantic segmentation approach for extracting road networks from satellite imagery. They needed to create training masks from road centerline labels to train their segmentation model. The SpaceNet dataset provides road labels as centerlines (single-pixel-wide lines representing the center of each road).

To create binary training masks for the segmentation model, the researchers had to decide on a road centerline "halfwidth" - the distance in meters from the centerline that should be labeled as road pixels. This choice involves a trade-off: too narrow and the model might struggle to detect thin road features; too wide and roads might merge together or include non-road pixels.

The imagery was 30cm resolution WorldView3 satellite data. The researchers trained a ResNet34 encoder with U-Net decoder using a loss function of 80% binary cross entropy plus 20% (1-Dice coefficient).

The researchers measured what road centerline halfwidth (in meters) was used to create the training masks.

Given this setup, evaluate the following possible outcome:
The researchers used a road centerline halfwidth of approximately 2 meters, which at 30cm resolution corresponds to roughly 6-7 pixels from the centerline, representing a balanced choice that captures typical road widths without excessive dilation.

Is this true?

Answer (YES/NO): YES